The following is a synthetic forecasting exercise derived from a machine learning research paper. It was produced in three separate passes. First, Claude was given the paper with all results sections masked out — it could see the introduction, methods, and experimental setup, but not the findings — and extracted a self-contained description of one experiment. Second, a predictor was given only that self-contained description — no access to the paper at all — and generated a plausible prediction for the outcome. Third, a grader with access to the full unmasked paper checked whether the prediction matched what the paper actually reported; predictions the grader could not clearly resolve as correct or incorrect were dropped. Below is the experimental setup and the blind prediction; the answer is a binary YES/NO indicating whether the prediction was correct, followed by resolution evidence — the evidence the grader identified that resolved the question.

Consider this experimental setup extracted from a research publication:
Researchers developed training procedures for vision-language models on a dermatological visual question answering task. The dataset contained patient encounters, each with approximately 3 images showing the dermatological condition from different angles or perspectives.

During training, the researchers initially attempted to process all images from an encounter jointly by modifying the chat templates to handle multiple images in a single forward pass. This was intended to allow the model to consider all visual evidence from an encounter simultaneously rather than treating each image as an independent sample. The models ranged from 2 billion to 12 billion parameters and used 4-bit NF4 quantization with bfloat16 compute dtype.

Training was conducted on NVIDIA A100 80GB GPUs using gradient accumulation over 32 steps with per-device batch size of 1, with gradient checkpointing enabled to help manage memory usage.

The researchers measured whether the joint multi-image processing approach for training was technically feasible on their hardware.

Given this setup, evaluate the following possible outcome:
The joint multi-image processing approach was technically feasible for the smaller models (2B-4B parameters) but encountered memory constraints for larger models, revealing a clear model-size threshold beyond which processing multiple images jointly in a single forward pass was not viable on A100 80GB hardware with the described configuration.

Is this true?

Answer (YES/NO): NO